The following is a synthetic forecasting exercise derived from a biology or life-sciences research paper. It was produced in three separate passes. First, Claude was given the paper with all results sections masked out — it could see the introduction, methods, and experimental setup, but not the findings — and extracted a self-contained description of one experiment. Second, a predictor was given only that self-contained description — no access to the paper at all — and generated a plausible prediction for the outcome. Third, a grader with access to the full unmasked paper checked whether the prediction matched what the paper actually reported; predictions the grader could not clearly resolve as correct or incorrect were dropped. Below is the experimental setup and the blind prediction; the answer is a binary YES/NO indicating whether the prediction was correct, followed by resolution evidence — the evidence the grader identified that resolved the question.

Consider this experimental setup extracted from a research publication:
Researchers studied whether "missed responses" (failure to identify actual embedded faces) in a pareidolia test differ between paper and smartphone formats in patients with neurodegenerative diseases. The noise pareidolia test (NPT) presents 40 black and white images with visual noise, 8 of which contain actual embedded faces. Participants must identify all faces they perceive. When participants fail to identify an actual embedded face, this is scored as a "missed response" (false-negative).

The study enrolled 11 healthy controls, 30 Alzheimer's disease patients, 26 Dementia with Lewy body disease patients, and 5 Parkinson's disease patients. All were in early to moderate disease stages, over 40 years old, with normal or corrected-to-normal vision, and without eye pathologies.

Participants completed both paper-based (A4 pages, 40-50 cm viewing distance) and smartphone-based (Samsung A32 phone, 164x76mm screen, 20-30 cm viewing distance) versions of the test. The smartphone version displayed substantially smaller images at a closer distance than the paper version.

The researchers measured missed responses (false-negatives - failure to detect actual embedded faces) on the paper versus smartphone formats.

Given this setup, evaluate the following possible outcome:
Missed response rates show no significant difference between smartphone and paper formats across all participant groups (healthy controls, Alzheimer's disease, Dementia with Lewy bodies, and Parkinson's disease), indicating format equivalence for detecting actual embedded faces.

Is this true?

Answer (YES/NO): NO